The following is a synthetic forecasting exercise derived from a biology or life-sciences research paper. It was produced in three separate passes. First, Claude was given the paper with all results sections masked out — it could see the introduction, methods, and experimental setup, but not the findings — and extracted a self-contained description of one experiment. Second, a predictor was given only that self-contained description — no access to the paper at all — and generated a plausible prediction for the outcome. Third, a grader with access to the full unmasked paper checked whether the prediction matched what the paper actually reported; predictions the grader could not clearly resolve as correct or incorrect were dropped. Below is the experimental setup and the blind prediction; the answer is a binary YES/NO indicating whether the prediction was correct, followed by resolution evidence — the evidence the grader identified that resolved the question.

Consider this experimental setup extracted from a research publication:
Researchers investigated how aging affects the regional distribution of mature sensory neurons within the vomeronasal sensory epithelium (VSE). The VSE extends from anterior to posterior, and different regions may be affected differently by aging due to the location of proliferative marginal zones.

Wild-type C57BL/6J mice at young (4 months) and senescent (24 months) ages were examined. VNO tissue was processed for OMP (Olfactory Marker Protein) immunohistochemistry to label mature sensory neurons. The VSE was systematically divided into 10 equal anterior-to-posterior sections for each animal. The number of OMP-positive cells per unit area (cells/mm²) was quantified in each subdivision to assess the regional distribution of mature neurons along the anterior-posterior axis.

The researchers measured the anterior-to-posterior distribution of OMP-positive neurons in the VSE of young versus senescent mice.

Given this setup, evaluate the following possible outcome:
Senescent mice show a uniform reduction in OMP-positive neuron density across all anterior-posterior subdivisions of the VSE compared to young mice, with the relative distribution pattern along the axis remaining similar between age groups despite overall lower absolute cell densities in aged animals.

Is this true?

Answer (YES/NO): NO